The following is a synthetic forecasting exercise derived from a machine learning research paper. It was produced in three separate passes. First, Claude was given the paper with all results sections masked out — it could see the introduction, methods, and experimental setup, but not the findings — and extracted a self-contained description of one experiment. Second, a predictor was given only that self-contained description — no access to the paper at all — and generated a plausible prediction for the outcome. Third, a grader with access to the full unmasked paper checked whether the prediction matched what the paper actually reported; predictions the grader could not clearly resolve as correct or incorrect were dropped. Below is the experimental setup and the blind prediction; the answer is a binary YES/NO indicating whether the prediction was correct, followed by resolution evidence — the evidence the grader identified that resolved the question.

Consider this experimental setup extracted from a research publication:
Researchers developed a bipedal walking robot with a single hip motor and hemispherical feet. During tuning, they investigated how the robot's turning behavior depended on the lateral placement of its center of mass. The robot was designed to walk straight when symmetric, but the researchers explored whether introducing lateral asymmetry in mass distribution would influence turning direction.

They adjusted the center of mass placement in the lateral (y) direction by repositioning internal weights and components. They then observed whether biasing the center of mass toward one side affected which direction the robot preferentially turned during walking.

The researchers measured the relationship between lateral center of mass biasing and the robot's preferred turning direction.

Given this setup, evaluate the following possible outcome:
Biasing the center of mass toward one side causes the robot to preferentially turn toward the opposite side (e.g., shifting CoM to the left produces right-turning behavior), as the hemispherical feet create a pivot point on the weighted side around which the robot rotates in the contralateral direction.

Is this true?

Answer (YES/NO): NO